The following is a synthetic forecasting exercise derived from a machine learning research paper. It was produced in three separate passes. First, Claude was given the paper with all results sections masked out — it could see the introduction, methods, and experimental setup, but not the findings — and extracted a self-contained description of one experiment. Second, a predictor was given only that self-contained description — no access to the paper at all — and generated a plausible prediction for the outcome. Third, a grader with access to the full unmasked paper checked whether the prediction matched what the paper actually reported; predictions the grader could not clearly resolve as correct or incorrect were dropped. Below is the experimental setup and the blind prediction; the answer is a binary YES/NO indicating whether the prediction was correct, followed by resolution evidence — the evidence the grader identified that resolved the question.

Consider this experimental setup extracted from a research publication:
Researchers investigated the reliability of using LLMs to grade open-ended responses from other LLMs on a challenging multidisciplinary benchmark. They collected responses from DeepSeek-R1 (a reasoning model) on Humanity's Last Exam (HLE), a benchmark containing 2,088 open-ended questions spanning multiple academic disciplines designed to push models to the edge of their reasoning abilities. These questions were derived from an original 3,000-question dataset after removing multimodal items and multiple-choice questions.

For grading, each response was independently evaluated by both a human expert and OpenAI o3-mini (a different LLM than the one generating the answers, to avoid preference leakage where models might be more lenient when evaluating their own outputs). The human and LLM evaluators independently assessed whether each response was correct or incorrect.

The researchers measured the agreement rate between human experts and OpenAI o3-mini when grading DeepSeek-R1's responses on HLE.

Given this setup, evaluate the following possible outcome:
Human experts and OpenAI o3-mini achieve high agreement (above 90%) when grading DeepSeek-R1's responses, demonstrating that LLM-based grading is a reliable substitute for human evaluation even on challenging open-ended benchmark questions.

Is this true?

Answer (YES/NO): YES